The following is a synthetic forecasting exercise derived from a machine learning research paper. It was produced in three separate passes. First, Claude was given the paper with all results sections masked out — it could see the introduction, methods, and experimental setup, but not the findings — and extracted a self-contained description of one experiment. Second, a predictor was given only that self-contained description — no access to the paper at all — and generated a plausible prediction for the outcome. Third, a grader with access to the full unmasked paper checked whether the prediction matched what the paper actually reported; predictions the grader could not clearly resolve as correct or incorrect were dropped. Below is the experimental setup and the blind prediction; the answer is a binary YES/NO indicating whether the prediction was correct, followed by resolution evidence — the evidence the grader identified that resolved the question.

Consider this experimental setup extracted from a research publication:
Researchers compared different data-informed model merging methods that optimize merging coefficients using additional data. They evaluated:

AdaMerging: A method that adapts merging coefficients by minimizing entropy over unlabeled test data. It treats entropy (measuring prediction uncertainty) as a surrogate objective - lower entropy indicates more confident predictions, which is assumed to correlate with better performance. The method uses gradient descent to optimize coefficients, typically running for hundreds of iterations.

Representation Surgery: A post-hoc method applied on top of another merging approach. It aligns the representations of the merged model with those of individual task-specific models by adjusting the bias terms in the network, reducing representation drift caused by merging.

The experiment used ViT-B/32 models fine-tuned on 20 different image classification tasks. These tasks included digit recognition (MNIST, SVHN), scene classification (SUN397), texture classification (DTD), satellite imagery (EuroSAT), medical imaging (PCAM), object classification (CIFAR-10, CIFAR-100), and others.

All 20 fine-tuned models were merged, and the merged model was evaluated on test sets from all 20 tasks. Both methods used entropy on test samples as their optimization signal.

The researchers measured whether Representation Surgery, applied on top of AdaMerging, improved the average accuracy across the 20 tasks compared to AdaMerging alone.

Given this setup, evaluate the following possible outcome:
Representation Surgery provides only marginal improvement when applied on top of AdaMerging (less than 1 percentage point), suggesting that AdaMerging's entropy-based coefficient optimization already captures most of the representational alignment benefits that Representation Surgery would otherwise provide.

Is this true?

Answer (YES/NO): NO